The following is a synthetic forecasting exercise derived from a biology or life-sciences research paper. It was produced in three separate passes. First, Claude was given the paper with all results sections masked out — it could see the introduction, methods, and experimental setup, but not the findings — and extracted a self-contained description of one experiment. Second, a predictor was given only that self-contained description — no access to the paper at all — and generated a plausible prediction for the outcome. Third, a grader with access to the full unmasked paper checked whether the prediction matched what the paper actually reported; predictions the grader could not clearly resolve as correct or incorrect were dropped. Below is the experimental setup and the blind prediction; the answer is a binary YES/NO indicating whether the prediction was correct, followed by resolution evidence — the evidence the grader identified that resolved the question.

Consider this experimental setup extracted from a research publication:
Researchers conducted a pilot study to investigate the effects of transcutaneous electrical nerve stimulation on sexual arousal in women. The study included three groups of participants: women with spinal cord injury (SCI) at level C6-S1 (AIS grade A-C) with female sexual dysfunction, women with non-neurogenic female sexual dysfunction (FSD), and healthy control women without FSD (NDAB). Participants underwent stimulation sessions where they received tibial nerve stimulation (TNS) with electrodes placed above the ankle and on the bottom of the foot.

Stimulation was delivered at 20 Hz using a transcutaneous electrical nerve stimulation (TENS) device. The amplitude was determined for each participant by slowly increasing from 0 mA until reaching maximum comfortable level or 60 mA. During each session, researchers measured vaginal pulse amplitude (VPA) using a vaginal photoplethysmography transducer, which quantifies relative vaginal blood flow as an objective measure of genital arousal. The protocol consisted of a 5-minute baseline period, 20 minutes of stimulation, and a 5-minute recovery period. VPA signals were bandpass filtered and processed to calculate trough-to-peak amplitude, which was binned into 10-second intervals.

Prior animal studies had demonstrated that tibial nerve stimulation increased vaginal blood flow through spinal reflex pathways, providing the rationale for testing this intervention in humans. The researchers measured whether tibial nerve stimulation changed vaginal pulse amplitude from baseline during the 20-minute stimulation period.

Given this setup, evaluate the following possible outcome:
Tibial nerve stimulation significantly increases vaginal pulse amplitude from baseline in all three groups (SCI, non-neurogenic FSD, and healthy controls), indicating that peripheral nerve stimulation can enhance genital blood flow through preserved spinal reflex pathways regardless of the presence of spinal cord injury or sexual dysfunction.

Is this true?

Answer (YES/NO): NO